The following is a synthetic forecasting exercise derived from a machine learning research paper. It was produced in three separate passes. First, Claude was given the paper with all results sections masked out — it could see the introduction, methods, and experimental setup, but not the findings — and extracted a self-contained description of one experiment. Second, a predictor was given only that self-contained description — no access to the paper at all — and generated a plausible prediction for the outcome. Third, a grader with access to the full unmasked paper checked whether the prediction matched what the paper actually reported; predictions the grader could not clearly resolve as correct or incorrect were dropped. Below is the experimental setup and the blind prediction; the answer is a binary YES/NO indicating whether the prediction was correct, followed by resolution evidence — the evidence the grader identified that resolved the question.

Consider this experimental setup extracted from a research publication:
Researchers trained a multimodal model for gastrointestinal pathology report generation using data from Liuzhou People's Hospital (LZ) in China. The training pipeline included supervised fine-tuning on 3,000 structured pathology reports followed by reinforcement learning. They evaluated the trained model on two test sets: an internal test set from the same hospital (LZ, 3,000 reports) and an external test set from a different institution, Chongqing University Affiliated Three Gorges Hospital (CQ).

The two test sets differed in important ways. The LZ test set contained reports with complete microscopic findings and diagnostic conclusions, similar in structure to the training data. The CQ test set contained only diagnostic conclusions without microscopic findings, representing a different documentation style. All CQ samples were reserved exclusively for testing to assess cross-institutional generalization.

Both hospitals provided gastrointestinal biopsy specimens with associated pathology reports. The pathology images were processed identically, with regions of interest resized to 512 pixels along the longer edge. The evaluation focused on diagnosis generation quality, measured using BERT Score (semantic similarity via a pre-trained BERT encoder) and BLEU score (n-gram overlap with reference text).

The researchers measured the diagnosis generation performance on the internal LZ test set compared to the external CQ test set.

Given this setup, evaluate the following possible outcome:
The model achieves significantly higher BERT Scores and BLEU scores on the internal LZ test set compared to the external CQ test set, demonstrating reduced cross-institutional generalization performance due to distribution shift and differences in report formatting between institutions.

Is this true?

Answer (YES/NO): YES